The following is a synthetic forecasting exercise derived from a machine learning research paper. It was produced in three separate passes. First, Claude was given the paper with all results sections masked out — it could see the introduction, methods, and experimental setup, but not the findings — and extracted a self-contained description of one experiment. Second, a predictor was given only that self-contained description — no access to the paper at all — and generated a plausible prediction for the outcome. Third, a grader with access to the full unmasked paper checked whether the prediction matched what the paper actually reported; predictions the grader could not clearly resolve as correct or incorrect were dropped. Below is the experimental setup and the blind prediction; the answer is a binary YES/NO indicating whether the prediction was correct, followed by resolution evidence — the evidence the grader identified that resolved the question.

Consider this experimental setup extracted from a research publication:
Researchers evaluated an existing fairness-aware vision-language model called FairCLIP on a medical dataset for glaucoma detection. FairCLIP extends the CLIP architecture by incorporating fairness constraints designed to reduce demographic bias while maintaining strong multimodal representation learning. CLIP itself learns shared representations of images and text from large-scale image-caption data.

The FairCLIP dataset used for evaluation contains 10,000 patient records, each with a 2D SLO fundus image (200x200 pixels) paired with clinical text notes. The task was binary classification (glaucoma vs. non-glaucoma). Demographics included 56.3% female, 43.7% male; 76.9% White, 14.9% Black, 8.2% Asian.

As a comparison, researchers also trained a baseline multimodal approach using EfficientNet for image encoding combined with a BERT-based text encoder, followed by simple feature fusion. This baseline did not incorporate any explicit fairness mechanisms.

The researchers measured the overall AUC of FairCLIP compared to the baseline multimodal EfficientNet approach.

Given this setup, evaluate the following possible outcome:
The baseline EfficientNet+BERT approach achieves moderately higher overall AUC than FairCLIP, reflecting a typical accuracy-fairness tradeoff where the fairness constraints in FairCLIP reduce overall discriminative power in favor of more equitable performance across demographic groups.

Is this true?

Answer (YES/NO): NO